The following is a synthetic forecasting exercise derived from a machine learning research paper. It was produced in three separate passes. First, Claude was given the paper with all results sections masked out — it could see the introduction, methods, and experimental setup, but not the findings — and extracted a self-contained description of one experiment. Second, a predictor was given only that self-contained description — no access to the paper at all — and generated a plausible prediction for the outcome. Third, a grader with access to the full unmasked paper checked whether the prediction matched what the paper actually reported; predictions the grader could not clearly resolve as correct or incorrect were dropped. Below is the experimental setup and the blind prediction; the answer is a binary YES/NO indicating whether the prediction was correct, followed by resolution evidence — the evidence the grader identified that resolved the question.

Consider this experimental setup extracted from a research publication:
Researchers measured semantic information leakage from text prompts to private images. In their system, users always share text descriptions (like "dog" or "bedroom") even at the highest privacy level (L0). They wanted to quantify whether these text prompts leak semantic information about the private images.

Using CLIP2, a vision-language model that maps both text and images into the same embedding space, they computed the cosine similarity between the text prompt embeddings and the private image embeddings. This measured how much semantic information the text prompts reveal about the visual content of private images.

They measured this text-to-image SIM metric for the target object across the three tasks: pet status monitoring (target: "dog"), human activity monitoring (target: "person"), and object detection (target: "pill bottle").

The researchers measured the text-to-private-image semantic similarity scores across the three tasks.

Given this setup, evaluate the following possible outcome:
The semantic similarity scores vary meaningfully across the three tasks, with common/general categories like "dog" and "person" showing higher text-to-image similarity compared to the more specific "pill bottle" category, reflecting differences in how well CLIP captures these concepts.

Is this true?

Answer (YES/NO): NO